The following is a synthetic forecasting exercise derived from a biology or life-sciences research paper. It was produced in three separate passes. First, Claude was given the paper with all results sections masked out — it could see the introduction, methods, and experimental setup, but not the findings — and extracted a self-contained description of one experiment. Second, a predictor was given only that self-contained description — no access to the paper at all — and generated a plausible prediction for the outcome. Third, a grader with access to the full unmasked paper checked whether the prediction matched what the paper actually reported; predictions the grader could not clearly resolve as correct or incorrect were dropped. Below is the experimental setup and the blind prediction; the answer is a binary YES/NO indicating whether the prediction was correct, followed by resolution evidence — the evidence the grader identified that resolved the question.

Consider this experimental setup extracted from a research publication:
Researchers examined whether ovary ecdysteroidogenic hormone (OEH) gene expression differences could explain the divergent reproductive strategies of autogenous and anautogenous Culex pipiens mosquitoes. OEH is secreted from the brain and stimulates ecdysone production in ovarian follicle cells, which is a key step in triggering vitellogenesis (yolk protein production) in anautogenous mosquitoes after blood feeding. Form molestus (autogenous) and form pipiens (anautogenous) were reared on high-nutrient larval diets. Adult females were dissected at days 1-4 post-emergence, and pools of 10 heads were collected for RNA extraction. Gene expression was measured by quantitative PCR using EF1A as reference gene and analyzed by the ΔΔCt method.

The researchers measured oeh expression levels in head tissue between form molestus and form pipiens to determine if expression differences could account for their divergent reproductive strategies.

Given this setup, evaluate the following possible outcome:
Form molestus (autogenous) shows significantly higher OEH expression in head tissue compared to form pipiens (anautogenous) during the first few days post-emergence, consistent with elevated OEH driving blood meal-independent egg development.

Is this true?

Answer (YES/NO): NO